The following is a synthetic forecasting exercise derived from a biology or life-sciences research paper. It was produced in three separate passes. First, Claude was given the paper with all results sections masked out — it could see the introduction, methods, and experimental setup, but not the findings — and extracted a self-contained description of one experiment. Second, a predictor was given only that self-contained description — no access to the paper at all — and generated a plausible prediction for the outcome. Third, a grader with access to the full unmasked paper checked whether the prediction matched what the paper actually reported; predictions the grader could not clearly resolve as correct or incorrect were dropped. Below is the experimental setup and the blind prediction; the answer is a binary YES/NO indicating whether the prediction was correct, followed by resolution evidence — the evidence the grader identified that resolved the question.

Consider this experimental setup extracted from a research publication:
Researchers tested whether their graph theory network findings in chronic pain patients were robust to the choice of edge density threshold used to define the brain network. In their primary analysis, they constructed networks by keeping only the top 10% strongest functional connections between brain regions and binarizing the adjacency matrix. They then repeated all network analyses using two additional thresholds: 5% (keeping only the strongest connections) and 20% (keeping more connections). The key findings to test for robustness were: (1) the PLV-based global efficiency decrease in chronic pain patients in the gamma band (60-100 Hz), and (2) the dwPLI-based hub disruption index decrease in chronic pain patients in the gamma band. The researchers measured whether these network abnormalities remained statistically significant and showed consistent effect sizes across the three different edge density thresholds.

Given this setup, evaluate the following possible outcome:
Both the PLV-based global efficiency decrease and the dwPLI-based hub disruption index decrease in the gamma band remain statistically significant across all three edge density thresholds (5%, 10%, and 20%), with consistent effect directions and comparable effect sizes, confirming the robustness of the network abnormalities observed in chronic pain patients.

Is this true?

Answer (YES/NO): YES